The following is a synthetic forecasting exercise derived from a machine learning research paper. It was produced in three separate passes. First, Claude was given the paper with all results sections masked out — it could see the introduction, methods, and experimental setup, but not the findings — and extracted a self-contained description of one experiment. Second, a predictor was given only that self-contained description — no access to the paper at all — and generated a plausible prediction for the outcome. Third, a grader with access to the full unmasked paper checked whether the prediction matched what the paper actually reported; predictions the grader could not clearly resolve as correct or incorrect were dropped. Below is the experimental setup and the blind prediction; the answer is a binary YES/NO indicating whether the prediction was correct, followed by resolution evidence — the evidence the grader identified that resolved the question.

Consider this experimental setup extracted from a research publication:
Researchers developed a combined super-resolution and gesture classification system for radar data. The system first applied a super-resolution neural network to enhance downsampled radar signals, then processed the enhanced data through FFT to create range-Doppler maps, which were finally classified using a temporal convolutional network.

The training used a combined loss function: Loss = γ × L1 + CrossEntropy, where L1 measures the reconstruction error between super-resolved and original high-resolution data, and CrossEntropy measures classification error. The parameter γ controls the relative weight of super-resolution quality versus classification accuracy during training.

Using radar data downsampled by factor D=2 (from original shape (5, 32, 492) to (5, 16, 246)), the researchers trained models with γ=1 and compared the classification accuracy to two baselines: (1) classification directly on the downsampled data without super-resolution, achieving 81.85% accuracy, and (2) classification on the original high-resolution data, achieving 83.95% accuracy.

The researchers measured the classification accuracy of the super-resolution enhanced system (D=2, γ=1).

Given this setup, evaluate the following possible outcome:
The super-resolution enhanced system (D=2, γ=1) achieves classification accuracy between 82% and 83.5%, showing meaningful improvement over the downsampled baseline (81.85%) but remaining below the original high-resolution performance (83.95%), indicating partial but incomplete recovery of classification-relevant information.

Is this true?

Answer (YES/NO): NO